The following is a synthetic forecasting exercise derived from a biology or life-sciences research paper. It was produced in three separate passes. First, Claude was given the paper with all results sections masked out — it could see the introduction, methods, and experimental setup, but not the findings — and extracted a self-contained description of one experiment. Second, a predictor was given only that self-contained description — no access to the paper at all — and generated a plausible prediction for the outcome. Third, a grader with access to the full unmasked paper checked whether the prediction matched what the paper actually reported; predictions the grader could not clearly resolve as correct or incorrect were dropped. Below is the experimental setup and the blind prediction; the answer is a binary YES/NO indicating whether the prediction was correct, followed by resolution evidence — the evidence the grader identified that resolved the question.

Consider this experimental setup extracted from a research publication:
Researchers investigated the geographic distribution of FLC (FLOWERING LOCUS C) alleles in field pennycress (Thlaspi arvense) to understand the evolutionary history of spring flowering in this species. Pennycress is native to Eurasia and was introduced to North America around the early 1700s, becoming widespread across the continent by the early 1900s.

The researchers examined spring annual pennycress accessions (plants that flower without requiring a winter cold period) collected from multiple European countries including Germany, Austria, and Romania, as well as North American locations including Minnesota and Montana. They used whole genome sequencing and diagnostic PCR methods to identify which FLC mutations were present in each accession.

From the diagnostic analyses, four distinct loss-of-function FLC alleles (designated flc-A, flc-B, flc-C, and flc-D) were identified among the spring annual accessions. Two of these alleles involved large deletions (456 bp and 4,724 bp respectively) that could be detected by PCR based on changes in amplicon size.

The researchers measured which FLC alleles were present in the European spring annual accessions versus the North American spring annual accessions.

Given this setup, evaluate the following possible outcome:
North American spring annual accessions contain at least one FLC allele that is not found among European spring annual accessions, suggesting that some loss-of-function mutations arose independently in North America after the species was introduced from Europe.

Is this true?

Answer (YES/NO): YES